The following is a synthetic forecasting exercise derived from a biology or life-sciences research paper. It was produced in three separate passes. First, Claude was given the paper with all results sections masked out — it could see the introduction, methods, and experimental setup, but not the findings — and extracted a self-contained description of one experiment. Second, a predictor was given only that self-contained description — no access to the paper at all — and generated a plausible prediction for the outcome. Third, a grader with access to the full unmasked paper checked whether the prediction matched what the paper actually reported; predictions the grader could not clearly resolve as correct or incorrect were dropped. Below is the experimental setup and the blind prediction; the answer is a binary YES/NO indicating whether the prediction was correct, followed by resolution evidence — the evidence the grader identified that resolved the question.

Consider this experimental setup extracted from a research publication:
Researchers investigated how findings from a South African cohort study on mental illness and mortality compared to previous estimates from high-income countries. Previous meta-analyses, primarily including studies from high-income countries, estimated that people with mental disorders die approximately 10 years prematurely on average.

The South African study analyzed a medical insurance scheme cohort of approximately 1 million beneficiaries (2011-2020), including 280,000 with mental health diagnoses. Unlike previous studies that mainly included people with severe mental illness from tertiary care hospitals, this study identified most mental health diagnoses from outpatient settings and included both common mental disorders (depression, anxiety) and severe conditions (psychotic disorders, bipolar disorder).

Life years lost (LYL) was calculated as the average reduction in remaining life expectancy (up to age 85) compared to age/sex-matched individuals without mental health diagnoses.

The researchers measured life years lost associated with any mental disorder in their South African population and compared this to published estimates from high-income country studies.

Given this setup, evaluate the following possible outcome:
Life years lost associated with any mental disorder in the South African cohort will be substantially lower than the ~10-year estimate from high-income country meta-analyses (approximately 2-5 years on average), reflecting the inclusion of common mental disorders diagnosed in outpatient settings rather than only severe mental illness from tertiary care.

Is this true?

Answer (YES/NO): YES